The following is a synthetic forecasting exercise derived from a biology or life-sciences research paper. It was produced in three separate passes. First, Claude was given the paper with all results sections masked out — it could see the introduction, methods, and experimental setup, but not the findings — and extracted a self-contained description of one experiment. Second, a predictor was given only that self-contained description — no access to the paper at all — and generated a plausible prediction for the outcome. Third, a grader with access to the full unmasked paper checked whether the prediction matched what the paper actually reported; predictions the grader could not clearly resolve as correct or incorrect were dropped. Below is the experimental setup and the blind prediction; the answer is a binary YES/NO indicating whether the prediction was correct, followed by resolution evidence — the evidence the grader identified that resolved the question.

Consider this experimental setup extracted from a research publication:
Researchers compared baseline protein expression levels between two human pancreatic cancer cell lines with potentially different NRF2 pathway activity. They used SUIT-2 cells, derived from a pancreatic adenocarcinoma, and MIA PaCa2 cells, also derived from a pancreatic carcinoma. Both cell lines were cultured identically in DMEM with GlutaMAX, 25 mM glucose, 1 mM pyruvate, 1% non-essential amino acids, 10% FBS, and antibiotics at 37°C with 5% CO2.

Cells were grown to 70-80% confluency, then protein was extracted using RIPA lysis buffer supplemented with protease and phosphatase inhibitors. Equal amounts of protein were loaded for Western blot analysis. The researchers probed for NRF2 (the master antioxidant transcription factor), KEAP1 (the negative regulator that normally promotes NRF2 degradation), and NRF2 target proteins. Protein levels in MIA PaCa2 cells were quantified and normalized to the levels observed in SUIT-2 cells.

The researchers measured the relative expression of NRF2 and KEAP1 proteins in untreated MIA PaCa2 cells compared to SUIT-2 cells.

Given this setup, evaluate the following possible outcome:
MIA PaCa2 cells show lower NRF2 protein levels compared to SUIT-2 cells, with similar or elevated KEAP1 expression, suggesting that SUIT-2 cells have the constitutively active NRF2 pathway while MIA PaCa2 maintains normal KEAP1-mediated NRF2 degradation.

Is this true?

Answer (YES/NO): NO